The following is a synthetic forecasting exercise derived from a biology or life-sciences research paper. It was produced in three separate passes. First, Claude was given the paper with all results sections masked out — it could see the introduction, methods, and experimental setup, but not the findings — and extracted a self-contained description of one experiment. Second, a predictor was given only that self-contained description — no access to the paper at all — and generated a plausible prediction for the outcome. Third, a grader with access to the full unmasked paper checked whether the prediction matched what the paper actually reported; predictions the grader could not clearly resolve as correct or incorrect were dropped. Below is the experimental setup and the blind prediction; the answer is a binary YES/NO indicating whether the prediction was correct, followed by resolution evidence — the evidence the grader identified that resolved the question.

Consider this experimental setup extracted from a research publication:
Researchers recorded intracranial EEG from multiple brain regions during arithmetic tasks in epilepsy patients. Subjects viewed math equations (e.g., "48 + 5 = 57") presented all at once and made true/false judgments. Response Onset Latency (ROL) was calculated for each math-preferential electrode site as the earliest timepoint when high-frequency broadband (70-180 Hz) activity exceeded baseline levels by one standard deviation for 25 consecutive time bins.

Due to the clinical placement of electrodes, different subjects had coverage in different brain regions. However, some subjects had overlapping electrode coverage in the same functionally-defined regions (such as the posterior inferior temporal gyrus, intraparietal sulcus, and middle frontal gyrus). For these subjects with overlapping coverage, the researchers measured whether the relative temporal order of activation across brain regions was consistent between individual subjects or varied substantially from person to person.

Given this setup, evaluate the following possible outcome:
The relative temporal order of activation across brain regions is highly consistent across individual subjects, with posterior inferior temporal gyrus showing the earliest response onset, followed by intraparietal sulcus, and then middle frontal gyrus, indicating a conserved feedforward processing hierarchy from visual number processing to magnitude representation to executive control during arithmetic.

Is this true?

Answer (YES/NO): YES